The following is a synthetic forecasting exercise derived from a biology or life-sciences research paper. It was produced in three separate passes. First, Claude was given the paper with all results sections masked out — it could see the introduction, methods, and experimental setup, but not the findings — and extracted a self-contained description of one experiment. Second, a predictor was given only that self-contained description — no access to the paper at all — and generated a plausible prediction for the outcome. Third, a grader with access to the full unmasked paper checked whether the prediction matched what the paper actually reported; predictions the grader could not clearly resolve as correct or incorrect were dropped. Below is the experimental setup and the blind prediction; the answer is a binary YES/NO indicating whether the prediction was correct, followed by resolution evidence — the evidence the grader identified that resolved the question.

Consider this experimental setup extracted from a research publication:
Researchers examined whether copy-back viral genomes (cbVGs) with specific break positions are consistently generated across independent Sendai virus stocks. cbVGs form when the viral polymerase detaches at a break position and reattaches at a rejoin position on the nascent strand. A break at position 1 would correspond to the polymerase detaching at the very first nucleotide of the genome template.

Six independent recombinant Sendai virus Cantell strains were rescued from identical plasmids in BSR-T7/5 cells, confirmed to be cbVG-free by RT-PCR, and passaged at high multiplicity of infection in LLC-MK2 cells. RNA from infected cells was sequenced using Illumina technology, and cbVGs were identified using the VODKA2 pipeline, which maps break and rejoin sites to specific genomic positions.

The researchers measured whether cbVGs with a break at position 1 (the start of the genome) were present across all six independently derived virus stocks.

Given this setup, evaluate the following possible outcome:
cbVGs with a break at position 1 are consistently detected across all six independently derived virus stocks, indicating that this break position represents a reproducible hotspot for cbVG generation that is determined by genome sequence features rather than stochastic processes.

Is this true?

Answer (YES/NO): NO